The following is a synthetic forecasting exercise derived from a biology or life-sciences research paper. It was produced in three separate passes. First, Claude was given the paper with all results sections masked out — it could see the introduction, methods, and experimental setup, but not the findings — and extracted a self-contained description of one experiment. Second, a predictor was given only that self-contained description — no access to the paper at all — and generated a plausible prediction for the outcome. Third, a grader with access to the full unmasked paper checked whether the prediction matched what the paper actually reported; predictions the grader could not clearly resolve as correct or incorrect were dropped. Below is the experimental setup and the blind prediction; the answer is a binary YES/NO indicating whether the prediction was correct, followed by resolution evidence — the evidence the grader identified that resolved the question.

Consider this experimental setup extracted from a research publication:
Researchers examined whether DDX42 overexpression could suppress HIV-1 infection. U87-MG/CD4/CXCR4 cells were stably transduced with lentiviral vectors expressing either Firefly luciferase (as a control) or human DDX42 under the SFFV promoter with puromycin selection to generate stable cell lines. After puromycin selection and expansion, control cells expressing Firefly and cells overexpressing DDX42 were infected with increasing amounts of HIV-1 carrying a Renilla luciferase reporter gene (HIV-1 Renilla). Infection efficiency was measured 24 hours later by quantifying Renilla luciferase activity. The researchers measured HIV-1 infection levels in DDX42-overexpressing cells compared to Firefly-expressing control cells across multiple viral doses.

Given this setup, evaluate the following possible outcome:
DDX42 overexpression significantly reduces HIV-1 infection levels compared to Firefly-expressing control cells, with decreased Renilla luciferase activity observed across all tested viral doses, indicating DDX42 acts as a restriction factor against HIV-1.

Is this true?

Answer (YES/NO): YES